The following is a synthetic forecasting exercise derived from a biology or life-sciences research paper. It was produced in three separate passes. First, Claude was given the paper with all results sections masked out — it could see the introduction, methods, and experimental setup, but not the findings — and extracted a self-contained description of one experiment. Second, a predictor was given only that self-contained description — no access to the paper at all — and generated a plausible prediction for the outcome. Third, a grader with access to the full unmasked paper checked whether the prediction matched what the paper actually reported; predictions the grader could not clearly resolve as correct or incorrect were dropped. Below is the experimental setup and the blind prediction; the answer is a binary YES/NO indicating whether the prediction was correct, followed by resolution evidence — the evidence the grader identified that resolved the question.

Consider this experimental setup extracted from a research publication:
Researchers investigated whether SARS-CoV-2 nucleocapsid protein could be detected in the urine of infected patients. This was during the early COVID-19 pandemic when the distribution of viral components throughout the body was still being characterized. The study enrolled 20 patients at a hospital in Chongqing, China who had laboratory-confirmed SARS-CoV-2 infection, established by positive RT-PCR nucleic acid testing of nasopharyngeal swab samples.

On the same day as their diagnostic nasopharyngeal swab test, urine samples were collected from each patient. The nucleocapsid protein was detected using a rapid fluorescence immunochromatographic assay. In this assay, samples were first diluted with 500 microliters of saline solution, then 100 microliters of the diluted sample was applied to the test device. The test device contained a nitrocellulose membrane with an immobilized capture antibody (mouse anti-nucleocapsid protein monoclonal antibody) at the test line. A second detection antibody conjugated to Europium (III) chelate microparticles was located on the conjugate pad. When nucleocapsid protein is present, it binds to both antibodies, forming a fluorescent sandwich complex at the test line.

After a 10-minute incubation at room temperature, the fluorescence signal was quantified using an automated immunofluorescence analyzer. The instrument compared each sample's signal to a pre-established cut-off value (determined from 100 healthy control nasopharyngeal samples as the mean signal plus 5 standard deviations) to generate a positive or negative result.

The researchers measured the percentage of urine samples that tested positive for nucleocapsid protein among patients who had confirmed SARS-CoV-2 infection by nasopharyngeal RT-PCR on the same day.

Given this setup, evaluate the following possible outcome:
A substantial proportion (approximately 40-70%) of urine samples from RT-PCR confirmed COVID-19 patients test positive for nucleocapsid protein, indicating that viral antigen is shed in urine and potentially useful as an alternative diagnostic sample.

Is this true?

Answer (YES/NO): NO